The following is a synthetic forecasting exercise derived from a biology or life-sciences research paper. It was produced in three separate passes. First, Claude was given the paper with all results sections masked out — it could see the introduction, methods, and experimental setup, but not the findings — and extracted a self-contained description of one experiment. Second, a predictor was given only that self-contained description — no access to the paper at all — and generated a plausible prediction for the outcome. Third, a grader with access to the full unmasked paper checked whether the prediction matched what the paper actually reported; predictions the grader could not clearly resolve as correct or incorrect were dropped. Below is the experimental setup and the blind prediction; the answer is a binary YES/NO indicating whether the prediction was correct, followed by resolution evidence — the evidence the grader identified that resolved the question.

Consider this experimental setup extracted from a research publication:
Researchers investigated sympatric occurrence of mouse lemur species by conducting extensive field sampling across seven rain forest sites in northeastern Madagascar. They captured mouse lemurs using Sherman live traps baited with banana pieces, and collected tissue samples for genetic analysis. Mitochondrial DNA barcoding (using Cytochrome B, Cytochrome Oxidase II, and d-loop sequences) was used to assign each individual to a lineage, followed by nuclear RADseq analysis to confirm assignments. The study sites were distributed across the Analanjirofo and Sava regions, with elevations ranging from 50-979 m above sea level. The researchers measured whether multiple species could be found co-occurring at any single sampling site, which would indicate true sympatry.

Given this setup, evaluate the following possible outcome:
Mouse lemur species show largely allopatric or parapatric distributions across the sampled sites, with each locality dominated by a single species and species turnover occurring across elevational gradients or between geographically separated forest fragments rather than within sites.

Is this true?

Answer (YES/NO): NO